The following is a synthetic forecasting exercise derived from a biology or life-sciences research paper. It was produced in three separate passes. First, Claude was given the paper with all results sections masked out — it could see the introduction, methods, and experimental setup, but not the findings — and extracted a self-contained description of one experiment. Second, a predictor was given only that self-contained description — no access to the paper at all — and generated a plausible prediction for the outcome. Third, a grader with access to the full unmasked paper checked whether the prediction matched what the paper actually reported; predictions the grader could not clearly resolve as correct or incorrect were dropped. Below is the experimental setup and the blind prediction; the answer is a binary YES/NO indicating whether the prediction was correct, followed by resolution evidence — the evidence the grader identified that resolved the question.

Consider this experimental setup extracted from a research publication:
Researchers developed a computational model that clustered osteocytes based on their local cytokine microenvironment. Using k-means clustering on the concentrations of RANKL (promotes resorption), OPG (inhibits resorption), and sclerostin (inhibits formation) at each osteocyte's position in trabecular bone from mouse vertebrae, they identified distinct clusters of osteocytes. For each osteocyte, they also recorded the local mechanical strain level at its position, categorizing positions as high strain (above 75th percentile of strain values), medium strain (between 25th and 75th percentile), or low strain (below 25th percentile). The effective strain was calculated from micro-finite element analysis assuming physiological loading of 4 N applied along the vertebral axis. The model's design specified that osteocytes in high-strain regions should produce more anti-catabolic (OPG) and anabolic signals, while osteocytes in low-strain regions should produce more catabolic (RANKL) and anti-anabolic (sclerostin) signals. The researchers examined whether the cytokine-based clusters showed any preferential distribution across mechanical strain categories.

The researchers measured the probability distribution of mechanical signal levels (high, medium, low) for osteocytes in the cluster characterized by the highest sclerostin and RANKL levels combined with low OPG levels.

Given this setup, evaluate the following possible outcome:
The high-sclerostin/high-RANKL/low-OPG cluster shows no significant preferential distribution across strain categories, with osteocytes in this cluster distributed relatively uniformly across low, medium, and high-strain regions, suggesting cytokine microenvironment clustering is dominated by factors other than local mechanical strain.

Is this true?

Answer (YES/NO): NO